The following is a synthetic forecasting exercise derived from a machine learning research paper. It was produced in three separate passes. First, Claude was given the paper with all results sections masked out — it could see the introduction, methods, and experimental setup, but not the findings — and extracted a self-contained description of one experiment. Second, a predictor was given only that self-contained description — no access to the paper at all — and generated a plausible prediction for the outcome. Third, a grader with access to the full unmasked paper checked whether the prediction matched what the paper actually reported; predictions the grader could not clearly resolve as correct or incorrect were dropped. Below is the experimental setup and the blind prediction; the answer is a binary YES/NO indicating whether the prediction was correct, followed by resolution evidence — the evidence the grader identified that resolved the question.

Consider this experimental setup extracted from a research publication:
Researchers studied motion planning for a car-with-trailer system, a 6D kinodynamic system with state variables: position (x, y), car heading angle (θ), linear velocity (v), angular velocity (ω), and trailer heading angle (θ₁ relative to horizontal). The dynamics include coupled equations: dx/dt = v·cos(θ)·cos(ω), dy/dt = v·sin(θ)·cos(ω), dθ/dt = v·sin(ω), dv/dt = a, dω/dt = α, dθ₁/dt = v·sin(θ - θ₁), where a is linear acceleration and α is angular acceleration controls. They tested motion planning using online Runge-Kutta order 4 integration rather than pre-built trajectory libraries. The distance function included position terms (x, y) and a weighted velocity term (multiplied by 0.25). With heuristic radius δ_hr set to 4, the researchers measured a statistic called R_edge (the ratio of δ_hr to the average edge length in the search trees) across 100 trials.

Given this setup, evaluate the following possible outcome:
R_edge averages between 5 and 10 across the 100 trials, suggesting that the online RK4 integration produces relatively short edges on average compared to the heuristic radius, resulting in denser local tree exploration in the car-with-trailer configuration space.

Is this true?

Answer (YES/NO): NO